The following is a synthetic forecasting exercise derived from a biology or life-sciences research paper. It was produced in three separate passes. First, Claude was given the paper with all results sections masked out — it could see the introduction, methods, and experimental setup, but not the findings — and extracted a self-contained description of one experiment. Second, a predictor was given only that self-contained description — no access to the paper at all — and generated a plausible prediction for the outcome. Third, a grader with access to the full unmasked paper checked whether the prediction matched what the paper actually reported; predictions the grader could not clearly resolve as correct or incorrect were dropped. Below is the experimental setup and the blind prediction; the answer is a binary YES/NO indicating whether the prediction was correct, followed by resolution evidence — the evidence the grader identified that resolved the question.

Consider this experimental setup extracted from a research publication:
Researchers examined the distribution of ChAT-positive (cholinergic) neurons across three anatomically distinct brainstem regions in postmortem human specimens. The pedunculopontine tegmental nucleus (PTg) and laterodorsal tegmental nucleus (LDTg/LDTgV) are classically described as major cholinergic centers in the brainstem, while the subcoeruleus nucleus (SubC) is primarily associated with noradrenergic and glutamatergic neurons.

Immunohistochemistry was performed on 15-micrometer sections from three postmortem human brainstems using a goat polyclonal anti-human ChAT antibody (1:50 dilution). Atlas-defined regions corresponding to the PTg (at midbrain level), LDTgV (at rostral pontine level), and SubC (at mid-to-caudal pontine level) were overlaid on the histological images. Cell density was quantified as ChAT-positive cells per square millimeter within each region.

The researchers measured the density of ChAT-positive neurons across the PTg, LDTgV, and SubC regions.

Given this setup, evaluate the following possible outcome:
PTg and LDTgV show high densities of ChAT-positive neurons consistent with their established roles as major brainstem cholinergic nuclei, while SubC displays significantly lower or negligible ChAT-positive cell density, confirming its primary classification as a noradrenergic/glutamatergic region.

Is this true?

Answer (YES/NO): NO